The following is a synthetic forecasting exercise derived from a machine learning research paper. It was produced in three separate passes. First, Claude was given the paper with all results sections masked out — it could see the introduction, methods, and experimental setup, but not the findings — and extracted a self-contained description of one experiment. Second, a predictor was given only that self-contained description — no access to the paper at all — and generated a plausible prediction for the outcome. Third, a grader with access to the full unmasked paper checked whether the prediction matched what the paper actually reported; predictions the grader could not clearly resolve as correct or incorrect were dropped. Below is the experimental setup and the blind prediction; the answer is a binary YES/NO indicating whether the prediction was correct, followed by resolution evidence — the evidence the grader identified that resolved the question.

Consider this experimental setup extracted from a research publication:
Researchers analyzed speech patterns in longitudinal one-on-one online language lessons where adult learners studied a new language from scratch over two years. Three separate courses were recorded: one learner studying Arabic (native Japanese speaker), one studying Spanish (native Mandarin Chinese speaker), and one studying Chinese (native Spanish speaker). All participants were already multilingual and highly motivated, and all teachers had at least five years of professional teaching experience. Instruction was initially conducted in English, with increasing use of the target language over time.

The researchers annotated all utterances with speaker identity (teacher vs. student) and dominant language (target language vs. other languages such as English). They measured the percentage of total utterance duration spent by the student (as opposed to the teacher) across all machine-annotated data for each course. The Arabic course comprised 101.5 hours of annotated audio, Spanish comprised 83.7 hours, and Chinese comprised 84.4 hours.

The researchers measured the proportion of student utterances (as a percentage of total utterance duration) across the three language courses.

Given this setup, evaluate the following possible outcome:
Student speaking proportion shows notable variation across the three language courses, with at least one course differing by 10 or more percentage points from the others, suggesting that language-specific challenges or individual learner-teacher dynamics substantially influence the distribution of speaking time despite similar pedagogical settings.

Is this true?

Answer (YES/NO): YES